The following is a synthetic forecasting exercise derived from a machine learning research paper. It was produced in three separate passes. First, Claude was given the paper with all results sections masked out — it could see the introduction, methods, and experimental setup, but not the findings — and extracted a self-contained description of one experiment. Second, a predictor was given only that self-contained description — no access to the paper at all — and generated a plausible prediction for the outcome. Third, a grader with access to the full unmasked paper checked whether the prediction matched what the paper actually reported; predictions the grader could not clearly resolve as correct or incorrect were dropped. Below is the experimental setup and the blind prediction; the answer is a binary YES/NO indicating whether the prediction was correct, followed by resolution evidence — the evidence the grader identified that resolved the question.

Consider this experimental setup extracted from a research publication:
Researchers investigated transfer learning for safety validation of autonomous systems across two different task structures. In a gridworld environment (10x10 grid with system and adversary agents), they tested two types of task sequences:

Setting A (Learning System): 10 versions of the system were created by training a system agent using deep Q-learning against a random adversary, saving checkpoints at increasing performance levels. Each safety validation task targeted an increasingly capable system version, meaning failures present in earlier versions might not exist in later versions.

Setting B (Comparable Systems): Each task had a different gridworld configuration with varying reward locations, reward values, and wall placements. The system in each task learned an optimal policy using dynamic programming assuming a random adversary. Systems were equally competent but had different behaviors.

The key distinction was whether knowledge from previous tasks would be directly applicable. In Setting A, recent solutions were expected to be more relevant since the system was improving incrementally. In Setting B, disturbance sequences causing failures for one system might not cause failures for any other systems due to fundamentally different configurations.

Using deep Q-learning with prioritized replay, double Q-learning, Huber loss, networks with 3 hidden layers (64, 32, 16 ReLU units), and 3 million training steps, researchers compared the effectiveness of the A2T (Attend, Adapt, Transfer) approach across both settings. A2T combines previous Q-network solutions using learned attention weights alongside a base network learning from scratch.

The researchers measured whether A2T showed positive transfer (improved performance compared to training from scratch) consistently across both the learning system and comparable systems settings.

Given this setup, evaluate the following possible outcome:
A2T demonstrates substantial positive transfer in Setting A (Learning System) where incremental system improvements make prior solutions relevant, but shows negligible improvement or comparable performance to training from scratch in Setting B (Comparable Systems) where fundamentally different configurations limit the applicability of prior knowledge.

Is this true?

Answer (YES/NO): NO